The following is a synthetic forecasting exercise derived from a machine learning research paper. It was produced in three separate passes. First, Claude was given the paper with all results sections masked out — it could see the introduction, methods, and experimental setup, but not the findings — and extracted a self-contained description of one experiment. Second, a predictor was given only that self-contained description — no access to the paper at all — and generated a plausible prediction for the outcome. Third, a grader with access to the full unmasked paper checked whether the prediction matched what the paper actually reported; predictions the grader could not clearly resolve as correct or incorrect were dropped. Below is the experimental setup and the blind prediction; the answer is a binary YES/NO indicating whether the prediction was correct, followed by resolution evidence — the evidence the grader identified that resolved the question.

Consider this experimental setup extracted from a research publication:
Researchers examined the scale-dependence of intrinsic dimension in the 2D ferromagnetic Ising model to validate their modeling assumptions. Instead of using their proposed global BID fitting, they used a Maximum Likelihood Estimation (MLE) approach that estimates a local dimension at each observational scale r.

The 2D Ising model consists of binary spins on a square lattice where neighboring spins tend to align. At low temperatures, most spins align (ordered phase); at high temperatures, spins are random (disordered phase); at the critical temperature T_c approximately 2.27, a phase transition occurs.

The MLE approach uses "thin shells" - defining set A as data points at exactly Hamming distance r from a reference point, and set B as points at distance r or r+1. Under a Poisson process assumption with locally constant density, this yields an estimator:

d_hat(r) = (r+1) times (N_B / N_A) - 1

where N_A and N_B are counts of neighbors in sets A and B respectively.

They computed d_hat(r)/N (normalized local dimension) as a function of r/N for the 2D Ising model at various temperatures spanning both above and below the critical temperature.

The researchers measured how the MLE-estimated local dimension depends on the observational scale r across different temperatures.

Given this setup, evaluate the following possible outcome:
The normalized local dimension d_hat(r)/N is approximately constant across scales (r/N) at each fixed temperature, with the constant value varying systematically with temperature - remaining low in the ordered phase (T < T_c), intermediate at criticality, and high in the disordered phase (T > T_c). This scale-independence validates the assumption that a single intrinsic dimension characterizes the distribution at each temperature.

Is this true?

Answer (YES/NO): NO